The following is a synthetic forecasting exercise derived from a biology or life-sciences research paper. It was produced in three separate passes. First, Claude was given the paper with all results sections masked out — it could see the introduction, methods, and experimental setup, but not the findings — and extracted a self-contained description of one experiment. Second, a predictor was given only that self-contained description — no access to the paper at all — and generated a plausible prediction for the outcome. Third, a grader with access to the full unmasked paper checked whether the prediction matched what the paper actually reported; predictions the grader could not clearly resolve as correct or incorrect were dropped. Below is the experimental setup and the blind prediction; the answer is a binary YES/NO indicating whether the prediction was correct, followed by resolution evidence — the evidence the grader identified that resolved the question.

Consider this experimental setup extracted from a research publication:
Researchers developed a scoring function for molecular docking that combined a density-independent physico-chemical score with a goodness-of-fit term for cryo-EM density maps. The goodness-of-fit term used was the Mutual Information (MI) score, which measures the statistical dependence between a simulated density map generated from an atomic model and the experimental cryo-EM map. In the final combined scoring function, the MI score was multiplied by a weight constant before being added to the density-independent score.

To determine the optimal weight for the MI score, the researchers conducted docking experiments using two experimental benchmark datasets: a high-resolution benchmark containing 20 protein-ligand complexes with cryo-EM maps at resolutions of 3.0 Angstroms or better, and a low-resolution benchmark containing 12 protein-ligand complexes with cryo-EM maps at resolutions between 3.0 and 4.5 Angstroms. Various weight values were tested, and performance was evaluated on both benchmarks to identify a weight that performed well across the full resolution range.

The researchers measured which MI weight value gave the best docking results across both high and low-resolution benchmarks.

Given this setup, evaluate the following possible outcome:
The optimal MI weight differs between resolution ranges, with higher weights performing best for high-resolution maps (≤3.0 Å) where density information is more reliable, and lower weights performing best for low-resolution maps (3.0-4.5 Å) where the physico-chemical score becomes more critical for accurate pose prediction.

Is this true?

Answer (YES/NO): NO